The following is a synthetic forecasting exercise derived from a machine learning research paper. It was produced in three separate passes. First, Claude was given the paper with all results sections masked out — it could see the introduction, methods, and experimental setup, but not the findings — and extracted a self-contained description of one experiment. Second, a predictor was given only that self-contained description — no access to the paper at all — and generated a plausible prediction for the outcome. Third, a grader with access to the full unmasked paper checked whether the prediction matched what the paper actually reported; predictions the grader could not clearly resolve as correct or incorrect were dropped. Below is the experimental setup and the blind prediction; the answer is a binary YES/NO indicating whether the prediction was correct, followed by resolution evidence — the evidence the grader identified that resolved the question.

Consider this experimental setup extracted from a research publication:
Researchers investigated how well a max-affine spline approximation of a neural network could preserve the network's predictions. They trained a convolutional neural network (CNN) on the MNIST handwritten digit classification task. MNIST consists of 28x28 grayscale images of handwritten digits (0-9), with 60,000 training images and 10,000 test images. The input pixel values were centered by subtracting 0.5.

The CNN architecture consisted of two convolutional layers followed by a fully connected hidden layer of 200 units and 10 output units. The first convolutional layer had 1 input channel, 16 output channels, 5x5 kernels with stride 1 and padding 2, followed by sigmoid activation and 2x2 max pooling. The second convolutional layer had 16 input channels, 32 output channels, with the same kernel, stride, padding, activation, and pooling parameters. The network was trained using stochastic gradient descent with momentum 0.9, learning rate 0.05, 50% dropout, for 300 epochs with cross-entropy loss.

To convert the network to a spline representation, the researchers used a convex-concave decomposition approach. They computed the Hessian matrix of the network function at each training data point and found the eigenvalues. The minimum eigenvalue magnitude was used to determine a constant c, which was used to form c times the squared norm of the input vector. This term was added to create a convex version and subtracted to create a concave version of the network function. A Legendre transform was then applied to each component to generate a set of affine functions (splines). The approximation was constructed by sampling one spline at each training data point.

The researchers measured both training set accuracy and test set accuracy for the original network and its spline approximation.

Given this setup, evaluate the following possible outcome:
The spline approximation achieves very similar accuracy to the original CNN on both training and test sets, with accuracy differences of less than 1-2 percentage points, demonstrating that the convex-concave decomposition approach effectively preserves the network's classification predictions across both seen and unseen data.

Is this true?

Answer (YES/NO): YES